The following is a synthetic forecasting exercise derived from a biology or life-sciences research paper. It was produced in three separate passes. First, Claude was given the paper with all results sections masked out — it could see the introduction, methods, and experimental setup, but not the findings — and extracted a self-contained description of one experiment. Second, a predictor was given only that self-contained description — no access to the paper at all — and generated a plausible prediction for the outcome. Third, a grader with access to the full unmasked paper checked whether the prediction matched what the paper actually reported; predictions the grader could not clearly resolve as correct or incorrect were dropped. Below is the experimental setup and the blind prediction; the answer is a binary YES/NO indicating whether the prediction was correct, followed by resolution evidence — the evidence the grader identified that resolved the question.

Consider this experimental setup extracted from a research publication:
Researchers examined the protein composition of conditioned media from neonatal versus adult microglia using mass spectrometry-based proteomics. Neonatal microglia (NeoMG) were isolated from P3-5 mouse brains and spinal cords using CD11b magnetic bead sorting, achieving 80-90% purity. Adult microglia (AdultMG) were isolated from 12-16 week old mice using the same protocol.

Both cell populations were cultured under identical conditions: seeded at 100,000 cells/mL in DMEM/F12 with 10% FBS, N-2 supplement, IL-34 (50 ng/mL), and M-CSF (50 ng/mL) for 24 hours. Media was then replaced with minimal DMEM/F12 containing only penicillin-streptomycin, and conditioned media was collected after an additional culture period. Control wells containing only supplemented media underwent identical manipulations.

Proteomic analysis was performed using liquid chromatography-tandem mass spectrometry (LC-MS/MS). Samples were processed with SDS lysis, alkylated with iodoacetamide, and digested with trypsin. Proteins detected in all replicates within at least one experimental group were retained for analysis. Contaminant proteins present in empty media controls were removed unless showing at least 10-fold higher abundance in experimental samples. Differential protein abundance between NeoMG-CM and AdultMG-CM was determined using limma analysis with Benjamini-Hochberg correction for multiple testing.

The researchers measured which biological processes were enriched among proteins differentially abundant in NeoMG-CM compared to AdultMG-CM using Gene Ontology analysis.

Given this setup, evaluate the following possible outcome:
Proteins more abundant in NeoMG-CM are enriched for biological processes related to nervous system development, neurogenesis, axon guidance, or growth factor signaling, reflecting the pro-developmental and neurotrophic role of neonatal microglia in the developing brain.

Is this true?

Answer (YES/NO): YES